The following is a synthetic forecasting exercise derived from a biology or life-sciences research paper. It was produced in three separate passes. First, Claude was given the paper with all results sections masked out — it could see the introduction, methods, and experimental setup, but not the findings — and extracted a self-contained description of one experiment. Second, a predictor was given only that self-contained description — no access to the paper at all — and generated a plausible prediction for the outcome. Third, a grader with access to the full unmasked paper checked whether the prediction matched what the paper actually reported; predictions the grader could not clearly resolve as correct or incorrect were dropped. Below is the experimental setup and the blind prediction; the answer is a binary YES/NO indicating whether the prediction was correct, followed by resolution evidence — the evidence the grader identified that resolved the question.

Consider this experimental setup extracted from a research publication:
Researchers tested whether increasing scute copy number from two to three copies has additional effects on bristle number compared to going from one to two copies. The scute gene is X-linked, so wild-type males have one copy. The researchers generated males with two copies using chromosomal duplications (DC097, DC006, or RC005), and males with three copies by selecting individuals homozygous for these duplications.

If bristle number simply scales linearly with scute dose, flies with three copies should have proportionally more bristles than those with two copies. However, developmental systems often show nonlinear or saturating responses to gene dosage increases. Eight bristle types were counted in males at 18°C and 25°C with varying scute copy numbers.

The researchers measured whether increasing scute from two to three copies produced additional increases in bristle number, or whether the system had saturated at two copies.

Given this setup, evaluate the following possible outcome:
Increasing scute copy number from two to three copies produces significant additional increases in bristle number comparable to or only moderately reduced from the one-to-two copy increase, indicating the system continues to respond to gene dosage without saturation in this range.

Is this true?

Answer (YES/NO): NO